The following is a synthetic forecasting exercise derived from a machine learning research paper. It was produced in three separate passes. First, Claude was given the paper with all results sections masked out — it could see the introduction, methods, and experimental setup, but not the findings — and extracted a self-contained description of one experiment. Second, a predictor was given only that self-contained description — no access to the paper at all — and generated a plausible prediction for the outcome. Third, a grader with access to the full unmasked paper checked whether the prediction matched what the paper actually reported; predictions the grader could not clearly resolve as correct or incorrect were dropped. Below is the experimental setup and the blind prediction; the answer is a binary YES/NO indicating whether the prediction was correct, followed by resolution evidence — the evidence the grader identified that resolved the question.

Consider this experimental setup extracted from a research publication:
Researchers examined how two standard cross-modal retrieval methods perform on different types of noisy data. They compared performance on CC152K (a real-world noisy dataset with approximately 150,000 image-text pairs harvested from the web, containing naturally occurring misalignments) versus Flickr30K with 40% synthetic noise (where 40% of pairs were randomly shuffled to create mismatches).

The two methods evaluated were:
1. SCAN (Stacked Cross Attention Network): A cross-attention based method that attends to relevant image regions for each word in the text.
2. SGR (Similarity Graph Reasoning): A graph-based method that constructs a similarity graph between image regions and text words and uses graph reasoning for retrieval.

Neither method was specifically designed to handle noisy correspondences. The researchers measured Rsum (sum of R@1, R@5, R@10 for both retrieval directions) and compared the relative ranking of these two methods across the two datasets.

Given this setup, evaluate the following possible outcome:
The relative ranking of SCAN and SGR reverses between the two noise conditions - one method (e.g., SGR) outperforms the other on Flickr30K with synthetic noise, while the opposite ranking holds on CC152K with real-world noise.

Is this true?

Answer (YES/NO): NO